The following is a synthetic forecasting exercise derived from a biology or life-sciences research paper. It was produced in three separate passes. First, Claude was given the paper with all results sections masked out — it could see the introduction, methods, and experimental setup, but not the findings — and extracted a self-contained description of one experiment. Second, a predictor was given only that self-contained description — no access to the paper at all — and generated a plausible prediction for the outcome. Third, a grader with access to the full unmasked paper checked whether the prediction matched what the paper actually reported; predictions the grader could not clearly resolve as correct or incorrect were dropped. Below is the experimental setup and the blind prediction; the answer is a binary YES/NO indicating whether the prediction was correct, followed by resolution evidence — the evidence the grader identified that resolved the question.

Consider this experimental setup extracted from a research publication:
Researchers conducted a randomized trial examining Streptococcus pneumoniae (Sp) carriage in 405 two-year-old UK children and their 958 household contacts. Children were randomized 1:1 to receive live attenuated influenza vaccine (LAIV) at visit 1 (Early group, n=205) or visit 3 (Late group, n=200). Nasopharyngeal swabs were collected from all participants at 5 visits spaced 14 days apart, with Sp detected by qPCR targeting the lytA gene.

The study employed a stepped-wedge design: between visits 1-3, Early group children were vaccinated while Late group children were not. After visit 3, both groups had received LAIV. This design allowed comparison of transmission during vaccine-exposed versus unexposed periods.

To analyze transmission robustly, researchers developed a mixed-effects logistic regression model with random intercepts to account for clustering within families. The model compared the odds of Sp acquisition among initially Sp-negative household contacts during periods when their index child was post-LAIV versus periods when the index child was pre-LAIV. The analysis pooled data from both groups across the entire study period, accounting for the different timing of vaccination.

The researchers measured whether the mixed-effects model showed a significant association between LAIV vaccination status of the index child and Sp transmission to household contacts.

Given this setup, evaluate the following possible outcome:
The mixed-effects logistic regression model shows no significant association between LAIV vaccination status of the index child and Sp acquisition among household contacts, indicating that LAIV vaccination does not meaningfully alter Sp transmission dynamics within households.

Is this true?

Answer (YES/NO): NO